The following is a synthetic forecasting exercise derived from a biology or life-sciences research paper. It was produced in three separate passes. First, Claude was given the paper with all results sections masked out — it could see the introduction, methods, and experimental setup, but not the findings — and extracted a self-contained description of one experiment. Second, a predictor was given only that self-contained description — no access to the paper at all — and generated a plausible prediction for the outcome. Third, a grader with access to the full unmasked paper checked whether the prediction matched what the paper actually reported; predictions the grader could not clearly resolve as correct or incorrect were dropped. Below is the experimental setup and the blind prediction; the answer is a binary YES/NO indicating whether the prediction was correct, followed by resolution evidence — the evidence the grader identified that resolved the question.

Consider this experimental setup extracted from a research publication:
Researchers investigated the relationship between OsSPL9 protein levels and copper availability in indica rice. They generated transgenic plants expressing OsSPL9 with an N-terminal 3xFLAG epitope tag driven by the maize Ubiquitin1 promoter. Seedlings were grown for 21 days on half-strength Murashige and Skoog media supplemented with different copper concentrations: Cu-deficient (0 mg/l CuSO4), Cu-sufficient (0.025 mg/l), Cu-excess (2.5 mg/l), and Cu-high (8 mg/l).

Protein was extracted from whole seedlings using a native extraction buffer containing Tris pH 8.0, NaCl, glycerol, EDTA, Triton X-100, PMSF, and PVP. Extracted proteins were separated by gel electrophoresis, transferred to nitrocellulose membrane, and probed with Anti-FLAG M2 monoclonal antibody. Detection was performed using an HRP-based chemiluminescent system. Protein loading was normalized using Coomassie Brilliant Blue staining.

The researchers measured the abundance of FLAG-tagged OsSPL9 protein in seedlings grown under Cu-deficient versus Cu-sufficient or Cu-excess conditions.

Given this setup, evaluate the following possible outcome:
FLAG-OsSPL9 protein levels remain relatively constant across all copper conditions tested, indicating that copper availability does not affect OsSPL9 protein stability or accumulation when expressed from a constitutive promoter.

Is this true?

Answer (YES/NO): NO